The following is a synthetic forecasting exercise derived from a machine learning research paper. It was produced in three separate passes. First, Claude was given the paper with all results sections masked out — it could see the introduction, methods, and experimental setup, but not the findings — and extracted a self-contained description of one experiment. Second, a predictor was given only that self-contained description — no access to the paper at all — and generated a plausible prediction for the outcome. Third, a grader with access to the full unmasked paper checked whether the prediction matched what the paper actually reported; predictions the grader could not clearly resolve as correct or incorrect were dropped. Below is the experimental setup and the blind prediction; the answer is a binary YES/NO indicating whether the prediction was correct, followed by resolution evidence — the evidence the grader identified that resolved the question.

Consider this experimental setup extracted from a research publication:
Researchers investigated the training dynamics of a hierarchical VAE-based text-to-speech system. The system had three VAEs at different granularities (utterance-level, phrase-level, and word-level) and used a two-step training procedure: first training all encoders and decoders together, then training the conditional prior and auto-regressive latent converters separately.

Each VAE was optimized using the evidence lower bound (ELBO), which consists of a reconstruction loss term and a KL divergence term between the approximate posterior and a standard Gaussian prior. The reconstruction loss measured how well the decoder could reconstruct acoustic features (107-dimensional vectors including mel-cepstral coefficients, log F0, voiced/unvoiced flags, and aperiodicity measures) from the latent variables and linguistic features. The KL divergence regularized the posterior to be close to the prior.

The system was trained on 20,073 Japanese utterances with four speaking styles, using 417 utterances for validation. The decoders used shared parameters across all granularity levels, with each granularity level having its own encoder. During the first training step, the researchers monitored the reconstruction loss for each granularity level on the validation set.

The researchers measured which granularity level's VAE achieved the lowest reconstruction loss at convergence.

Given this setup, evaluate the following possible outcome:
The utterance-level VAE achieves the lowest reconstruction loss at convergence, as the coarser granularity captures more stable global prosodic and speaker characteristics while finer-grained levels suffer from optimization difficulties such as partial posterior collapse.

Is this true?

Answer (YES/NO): NO